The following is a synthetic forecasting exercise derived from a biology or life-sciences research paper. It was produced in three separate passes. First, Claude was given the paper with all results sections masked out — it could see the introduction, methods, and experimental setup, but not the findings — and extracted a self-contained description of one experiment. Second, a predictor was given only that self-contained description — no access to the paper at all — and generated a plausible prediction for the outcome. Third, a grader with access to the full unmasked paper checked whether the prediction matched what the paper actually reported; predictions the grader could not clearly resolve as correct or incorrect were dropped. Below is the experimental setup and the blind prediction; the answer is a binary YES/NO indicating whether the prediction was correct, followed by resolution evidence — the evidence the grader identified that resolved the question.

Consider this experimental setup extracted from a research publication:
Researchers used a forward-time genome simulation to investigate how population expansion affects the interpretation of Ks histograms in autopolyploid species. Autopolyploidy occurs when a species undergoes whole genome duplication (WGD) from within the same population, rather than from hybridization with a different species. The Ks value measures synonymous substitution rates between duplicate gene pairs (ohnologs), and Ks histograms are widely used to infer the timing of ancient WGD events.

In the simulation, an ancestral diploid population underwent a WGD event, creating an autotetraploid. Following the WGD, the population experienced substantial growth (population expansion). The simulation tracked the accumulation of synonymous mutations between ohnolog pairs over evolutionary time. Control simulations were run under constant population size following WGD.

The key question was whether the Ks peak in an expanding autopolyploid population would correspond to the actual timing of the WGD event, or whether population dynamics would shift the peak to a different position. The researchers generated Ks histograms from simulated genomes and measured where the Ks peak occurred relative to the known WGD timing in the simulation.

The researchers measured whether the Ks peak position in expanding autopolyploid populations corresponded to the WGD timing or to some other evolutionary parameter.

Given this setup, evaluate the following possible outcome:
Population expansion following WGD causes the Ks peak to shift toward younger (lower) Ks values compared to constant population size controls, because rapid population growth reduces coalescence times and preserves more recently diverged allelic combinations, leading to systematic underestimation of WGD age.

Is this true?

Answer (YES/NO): NO